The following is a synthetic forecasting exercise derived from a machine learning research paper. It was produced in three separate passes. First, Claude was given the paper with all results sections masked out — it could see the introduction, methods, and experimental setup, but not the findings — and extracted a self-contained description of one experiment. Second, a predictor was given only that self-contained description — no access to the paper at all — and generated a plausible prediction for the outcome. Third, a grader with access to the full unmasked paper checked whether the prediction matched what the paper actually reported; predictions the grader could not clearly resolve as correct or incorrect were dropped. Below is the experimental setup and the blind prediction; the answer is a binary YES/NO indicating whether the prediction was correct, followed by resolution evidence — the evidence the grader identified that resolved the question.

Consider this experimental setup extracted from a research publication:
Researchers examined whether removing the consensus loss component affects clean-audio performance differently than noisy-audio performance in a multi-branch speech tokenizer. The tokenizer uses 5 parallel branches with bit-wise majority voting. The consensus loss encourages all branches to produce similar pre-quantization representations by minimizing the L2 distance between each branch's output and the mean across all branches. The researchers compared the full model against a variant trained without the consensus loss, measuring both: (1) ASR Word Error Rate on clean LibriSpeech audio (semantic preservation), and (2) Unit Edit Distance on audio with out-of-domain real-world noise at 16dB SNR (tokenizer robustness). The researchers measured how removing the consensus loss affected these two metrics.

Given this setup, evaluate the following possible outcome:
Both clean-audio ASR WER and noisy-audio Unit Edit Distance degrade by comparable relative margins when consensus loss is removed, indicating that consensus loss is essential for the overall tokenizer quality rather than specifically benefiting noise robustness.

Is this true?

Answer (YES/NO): NO